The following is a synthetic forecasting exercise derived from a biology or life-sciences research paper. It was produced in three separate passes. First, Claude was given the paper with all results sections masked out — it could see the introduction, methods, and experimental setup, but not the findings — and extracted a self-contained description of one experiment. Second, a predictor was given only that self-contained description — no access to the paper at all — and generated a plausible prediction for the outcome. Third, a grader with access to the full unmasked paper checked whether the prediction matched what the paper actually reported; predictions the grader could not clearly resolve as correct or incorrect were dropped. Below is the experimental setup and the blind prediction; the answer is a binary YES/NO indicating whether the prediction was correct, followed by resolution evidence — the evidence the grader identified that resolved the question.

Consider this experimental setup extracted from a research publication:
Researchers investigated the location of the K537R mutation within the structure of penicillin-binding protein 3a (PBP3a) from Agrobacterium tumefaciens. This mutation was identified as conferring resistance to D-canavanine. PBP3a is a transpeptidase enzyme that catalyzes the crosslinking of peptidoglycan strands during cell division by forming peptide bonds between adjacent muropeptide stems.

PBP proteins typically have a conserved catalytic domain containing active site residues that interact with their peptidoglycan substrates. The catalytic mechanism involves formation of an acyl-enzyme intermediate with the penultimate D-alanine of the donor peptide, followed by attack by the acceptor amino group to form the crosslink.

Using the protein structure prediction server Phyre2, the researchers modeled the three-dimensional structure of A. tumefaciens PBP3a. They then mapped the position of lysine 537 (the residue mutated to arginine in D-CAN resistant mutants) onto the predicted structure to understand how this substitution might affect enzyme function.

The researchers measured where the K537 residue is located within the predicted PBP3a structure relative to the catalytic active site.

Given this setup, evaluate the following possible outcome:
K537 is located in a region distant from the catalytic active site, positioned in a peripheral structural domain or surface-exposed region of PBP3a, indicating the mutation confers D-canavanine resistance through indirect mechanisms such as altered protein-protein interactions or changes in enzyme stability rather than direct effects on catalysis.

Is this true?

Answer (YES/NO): NO